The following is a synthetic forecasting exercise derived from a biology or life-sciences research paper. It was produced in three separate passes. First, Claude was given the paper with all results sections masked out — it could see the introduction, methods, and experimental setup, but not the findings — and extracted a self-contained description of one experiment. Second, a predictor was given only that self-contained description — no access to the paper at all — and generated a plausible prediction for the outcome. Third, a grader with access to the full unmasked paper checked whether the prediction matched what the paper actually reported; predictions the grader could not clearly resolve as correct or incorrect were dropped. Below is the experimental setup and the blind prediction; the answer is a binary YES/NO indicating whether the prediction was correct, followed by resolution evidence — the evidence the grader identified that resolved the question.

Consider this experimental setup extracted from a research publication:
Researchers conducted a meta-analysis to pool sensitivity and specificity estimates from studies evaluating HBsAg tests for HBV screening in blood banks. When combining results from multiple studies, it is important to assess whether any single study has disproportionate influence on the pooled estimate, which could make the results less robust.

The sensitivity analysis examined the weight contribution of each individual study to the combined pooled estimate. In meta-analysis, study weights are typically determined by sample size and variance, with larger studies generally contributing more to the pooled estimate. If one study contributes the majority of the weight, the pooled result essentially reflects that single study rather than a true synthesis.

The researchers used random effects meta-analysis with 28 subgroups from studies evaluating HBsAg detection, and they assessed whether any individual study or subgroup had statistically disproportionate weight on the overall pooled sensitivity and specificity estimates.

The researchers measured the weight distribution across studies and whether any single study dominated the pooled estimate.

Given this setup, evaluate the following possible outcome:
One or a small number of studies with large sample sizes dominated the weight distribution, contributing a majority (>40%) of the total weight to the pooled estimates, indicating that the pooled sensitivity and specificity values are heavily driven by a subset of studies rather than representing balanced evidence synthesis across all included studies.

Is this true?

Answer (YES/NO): NO